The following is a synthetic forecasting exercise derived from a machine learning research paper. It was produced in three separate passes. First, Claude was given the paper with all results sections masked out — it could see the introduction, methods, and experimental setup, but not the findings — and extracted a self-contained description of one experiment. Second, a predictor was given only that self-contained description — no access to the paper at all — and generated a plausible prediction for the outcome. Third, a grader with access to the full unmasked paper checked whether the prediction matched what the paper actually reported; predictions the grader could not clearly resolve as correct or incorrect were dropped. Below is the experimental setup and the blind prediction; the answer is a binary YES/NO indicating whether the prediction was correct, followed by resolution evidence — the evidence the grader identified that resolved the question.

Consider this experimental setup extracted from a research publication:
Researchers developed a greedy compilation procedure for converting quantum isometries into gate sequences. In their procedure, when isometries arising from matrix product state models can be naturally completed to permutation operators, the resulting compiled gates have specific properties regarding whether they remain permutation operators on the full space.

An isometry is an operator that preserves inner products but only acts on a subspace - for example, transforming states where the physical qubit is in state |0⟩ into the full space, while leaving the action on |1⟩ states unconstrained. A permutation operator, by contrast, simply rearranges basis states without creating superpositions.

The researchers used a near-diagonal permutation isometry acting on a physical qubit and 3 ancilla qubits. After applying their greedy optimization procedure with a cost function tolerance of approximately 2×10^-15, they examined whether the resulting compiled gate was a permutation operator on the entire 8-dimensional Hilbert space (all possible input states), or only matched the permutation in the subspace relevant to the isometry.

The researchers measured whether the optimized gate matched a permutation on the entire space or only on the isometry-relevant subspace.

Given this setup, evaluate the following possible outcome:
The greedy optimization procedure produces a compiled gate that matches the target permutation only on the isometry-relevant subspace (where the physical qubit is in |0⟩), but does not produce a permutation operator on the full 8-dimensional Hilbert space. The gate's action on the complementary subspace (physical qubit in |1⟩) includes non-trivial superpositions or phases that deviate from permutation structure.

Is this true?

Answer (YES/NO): YES